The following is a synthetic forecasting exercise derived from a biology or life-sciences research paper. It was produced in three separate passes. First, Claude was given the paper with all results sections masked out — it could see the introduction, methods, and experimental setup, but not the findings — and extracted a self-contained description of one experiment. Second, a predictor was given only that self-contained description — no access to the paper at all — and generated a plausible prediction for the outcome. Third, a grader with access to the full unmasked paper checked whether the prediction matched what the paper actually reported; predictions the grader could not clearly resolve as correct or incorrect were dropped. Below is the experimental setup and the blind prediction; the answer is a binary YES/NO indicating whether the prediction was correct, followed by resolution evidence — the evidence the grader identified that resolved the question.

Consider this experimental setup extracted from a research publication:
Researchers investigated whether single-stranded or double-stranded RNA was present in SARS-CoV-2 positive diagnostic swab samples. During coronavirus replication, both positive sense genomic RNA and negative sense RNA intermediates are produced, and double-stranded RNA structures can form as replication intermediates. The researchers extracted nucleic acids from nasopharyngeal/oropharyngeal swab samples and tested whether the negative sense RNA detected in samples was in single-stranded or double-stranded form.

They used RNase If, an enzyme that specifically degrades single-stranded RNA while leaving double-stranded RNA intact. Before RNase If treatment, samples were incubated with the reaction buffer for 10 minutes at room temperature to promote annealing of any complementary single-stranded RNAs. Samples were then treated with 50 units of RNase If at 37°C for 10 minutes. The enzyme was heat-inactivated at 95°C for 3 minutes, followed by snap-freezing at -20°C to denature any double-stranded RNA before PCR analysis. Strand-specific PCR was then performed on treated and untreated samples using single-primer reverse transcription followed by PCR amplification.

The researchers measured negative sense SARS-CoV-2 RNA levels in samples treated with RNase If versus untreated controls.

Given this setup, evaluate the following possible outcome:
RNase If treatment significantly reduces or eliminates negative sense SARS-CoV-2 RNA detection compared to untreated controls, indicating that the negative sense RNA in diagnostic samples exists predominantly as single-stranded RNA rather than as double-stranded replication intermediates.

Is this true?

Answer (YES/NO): NO